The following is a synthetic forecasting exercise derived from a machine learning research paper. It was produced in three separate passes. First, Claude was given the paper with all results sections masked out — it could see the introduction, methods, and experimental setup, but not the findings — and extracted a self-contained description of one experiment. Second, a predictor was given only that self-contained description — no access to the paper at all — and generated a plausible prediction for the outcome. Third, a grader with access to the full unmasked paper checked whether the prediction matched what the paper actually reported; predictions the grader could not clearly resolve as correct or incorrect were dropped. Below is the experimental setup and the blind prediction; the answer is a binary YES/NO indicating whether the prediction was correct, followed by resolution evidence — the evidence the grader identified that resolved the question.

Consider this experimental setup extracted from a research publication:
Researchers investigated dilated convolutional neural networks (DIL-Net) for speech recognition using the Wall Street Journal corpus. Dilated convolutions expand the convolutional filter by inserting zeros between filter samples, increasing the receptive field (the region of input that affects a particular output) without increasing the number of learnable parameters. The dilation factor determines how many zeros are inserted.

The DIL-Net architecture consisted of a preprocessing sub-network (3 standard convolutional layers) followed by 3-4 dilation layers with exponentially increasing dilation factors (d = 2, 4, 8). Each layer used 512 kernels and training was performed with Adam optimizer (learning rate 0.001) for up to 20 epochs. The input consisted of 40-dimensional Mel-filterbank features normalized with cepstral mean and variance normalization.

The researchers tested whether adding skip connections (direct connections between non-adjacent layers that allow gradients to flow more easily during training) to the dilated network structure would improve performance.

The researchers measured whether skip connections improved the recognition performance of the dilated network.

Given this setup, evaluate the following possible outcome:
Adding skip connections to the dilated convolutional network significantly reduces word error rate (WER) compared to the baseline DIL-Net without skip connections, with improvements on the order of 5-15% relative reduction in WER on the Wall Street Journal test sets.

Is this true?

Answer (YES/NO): NO